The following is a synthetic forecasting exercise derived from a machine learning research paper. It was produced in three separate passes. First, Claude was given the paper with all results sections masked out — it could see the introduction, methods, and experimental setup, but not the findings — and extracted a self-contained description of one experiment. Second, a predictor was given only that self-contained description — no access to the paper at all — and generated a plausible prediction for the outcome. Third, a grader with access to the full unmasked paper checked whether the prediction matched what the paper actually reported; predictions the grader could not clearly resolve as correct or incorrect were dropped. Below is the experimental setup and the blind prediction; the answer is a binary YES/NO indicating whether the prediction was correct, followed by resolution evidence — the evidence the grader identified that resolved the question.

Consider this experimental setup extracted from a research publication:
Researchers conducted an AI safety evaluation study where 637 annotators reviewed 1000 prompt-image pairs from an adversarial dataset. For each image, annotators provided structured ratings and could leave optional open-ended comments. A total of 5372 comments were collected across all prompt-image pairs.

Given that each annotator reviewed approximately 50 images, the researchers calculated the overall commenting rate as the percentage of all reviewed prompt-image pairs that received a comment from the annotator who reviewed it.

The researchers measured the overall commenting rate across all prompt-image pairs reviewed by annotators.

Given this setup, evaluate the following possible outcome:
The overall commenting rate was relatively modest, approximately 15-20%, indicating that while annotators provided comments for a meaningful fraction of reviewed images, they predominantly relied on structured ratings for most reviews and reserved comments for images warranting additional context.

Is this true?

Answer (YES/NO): YES